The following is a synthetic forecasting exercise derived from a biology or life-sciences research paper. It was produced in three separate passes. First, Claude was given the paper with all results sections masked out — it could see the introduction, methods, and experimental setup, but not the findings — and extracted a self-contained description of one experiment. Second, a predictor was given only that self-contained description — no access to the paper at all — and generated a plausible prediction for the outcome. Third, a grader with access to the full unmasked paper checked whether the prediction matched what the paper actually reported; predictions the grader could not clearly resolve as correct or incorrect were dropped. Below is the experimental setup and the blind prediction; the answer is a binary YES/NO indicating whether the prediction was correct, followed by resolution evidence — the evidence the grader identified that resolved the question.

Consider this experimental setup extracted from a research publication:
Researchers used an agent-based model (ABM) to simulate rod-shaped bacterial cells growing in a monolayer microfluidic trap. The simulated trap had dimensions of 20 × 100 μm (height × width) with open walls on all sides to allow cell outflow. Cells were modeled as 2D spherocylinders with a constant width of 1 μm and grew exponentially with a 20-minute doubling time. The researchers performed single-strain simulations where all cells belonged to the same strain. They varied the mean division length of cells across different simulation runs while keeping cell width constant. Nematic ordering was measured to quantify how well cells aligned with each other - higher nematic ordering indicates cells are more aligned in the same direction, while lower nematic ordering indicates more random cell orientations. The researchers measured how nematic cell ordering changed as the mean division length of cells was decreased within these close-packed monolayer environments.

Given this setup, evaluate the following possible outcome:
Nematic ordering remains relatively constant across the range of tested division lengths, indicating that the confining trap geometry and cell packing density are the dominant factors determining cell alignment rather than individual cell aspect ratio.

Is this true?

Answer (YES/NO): NO